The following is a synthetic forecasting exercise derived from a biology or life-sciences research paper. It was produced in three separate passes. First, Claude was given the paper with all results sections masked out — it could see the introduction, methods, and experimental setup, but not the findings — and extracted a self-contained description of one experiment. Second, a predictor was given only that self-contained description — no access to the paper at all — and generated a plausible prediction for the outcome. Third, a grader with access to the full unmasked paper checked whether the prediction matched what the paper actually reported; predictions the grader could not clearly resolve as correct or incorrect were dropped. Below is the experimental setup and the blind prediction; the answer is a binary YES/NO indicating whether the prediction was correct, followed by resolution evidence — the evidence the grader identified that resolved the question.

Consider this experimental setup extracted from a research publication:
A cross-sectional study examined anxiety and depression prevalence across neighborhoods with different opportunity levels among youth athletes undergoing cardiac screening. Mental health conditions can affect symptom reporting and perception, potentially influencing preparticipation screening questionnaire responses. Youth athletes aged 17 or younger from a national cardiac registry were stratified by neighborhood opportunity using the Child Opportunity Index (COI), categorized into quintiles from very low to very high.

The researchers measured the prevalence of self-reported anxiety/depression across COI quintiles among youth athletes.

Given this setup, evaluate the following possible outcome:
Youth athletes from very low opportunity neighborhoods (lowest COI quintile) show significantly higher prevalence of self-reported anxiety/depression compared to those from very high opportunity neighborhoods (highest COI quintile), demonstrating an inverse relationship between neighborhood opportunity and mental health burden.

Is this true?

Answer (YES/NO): NO